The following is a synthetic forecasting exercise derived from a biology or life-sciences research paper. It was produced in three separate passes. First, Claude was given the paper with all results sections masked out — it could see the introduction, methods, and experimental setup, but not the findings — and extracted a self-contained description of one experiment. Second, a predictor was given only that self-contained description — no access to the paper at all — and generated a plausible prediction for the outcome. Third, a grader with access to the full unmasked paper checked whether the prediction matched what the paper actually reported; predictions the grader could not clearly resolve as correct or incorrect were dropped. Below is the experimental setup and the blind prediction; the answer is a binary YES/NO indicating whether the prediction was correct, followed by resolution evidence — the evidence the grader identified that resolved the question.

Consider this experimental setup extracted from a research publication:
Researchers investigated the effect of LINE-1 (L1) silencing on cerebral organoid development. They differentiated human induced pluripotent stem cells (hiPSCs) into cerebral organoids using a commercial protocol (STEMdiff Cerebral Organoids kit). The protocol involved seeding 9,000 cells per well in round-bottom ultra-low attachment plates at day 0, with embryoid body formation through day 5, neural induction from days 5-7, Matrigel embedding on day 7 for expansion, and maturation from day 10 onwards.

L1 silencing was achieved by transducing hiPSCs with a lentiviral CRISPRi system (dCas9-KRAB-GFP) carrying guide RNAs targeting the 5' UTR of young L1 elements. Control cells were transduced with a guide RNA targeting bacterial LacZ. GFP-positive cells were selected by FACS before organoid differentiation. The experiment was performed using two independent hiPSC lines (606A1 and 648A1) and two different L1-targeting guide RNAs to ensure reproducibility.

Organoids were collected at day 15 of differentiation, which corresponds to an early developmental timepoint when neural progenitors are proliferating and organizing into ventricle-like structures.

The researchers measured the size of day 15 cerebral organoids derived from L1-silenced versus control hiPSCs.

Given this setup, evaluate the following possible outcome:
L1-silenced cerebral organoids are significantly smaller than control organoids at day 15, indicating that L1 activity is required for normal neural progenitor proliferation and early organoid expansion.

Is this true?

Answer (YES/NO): YES